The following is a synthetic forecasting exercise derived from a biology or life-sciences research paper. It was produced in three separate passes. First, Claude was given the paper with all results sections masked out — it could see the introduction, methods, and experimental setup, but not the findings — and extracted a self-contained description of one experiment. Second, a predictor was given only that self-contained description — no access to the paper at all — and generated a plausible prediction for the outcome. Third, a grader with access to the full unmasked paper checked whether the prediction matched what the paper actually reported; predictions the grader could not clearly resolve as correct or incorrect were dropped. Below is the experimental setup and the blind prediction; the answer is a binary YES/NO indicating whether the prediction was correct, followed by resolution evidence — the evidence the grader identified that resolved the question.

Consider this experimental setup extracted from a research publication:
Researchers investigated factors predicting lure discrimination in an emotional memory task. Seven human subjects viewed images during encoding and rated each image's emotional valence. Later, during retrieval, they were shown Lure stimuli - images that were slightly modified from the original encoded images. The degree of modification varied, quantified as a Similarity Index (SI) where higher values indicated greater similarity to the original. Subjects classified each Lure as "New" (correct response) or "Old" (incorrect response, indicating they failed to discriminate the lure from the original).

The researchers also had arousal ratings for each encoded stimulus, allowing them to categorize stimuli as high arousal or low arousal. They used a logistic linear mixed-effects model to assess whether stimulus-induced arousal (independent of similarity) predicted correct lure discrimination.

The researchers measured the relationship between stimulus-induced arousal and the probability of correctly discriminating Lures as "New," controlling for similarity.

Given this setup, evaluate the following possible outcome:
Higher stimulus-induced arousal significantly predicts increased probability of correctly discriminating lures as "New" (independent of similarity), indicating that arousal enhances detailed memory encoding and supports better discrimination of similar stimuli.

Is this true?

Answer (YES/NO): YES